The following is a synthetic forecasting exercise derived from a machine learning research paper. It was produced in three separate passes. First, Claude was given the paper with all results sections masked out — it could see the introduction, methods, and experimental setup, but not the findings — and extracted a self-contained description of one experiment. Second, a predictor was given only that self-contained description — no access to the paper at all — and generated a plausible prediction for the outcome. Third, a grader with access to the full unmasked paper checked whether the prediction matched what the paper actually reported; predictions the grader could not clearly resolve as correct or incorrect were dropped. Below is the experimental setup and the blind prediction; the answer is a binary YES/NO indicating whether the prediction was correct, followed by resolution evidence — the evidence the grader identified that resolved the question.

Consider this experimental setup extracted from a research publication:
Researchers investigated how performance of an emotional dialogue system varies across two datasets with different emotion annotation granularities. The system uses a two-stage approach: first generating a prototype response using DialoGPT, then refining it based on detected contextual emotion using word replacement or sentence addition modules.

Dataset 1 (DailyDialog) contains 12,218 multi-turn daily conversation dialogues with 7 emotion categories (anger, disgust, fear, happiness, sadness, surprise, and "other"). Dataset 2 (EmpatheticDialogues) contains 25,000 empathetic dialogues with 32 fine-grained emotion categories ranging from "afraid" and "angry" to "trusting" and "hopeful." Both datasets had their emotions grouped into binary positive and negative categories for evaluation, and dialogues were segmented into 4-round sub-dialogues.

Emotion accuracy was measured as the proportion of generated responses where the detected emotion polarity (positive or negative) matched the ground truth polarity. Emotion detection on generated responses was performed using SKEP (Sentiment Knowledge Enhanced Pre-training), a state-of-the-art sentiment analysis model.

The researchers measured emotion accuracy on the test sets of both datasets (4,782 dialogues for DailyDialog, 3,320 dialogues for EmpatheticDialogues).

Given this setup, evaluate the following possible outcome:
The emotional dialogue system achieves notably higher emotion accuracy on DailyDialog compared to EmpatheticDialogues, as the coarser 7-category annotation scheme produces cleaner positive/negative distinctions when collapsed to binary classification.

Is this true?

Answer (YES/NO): NO